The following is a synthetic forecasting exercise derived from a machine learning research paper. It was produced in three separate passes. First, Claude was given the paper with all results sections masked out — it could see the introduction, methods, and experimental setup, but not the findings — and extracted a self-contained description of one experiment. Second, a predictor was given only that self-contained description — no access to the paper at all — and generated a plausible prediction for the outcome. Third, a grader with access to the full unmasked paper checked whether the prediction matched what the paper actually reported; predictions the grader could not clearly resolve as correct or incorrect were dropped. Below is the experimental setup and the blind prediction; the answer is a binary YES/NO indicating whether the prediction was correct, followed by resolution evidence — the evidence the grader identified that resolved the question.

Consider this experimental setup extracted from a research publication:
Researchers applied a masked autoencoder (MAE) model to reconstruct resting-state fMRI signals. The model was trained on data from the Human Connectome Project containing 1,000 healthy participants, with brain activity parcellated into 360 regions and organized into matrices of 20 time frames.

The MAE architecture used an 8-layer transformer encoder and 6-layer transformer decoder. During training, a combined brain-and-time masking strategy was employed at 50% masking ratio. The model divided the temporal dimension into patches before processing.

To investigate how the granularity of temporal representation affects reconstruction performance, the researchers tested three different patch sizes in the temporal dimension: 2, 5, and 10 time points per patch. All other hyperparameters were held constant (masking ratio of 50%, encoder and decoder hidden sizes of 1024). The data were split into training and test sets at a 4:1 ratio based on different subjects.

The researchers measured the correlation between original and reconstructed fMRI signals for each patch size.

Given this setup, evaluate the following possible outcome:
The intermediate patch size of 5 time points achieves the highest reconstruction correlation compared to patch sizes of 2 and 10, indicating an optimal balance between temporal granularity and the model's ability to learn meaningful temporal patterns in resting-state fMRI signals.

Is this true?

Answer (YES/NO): NO